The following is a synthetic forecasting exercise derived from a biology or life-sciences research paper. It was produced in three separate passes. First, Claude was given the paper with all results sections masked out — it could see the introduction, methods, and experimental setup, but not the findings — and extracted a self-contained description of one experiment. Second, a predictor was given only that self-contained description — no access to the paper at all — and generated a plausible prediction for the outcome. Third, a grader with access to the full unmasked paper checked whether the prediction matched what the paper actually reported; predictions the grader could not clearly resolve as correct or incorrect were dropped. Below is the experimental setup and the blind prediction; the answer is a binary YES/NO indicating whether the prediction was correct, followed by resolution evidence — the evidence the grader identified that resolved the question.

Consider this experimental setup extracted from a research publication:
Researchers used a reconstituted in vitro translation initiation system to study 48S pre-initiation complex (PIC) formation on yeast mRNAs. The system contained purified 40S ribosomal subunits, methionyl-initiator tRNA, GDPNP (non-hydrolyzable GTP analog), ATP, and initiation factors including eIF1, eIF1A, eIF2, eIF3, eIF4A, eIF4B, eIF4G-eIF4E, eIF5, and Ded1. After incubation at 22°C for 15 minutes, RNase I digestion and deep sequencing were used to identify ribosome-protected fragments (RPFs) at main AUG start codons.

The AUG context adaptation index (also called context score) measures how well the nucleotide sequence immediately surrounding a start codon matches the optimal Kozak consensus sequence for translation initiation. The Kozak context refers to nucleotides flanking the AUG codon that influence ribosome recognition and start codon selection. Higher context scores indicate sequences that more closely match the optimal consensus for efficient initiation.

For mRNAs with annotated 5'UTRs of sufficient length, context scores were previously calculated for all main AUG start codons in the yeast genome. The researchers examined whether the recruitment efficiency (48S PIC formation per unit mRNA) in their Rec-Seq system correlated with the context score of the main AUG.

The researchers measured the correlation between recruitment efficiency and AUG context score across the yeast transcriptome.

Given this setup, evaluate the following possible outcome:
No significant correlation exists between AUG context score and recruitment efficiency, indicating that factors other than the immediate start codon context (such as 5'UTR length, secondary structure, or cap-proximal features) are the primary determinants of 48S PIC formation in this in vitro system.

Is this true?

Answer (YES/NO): NO